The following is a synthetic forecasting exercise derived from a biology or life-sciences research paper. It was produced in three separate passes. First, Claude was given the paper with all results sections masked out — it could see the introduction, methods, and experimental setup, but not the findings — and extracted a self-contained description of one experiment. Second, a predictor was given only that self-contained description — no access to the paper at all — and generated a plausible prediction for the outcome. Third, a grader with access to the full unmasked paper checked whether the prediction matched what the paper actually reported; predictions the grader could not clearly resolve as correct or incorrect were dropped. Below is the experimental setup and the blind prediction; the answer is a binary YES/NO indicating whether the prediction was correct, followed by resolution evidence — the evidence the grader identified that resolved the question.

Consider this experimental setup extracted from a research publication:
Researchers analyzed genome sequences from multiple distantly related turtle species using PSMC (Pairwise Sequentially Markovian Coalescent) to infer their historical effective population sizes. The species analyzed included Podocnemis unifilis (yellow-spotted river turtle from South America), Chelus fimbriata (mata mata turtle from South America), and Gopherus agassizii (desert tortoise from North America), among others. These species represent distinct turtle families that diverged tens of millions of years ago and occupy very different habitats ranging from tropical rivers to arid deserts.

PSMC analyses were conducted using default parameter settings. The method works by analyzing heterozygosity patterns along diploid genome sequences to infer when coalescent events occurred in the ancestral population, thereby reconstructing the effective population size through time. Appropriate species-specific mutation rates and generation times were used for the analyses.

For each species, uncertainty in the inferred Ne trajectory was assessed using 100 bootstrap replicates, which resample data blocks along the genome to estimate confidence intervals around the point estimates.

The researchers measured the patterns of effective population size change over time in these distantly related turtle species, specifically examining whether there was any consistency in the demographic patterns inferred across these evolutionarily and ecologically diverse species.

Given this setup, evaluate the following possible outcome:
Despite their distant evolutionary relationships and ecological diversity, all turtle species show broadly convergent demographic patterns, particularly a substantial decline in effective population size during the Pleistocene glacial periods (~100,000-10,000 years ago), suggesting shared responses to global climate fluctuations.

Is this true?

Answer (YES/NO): NO